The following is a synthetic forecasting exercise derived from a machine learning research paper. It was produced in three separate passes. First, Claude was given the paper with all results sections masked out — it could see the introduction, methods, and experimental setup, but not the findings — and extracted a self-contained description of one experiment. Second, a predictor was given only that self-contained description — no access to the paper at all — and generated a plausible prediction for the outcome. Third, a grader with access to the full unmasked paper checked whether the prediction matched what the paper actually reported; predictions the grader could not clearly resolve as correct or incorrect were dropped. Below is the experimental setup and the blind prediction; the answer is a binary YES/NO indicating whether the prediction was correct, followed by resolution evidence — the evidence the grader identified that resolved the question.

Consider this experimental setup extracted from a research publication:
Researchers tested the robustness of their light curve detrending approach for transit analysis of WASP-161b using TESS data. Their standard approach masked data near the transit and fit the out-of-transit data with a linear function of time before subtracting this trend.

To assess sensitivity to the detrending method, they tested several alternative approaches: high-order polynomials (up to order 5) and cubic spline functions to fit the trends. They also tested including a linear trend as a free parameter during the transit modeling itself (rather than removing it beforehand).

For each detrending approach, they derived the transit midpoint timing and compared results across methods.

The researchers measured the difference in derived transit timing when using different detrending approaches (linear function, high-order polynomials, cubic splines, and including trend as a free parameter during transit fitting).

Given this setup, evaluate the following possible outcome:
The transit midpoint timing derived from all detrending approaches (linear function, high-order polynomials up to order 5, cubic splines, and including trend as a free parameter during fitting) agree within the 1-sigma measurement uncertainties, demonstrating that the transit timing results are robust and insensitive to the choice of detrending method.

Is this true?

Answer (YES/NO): YES